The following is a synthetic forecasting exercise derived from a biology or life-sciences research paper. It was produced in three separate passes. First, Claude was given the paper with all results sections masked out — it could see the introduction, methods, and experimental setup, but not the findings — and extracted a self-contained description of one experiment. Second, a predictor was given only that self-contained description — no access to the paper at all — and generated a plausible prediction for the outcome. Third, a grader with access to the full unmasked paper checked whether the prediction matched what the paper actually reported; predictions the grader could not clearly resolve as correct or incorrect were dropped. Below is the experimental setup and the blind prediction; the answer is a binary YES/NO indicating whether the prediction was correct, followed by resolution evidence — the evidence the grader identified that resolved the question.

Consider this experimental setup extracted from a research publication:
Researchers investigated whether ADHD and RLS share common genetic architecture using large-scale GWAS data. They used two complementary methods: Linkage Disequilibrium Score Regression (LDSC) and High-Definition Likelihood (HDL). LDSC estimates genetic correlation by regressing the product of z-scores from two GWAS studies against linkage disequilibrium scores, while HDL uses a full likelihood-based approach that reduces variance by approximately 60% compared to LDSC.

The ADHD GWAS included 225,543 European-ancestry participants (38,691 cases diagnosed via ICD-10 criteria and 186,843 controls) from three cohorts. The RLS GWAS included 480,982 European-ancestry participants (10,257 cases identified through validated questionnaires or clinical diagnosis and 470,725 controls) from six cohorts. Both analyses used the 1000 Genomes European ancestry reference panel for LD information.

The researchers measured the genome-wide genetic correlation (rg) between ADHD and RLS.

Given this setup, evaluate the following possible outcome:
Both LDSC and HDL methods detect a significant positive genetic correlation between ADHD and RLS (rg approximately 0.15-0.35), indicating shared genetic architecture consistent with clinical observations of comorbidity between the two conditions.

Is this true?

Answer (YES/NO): YES